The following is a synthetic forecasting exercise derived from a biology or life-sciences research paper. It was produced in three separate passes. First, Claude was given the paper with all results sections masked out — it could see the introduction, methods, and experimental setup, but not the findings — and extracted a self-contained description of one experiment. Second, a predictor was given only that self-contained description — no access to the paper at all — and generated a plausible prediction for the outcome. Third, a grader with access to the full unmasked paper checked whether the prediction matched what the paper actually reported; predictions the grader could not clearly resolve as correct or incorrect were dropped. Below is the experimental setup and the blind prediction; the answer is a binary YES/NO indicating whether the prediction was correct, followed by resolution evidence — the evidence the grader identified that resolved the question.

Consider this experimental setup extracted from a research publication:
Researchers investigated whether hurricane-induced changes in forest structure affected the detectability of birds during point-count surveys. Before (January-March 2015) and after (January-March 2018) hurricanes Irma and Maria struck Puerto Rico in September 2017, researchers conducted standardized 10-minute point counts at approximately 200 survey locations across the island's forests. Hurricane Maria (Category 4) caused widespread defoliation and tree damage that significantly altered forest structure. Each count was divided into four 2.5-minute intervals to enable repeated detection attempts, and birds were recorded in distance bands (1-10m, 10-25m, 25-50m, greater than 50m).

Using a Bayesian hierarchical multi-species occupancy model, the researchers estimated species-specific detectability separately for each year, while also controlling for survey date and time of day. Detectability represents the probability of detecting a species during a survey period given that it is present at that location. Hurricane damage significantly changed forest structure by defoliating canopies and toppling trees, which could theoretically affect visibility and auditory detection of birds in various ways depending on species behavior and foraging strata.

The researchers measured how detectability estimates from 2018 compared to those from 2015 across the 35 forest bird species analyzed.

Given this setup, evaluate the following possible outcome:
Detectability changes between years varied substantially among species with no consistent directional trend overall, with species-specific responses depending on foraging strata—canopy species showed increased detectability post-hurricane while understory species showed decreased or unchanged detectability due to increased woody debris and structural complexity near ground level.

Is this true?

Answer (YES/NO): NO